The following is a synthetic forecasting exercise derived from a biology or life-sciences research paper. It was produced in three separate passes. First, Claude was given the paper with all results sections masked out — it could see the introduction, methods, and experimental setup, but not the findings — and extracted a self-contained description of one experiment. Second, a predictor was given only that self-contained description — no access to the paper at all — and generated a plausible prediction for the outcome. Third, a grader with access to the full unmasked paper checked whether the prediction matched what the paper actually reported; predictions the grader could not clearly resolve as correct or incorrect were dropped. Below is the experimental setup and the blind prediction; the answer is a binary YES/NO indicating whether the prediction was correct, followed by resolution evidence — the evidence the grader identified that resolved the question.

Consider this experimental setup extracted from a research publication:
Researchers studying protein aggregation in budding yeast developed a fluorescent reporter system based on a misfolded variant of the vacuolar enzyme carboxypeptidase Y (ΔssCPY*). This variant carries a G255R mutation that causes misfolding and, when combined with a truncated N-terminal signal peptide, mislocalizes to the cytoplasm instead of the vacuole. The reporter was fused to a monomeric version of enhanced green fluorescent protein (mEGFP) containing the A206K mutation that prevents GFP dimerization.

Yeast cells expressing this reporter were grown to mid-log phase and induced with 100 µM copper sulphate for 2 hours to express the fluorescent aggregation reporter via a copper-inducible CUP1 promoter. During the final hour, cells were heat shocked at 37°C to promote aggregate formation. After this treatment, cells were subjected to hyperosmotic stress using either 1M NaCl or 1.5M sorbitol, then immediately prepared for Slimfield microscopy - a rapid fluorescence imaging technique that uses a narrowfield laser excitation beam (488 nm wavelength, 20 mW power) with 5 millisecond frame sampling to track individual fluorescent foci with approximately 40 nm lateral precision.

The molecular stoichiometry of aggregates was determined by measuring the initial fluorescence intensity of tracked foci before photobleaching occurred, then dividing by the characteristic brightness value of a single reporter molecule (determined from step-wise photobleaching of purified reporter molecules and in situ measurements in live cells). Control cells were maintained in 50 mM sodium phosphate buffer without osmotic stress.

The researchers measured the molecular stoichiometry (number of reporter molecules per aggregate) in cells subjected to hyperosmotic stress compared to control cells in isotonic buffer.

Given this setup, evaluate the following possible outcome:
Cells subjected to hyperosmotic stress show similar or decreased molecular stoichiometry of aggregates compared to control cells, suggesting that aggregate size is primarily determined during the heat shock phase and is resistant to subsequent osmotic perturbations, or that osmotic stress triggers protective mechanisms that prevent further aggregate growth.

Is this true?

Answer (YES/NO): NO